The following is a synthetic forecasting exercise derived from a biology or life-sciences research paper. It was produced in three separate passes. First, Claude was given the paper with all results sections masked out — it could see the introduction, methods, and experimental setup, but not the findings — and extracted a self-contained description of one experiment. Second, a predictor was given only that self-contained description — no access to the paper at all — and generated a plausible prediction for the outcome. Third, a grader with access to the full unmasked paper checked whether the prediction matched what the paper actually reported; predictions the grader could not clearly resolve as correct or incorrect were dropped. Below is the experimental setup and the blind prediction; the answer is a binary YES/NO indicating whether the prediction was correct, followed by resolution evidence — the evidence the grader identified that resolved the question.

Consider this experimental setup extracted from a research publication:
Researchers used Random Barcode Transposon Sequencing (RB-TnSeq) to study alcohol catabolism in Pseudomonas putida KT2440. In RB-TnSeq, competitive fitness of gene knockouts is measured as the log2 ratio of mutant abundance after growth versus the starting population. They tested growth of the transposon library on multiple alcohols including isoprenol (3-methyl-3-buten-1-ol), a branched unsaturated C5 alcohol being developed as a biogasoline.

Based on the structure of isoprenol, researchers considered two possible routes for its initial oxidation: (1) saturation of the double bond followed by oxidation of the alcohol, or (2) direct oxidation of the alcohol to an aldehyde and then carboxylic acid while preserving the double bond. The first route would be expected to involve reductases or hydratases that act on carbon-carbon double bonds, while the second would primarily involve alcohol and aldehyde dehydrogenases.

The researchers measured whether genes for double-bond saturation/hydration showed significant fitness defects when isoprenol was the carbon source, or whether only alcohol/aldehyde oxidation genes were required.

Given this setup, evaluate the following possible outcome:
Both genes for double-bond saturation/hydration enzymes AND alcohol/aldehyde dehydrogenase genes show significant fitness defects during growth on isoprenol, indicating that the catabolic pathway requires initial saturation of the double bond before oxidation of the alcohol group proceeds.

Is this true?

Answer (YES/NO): NO